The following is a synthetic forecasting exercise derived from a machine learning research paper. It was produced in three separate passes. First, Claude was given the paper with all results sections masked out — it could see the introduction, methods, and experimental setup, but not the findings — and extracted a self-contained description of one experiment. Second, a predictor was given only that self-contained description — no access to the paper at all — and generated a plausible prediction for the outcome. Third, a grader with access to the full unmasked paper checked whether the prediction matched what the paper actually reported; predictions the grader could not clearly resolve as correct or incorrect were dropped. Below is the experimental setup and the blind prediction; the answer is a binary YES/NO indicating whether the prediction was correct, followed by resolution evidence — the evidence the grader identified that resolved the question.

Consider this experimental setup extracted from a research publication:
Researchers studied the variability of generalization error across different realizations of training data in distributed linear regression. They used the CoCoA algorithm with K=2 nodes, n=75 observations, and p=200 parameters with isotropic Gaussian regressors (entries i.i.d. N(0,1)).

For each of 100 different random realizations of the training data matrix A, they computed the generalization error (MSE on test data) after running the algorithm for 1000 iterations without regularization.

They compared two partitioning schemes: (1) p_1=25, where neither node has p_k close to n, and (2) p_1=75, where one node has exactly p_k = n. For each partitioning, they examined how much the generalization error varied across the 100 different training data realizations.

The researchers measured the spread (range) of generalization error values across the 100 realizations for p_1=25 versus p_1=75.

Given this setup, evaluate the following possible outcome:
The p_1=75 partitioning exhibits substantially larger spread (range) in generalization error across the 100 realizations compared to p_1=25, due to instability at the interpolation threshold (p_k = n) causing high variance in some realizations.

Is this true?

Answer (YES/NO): YES